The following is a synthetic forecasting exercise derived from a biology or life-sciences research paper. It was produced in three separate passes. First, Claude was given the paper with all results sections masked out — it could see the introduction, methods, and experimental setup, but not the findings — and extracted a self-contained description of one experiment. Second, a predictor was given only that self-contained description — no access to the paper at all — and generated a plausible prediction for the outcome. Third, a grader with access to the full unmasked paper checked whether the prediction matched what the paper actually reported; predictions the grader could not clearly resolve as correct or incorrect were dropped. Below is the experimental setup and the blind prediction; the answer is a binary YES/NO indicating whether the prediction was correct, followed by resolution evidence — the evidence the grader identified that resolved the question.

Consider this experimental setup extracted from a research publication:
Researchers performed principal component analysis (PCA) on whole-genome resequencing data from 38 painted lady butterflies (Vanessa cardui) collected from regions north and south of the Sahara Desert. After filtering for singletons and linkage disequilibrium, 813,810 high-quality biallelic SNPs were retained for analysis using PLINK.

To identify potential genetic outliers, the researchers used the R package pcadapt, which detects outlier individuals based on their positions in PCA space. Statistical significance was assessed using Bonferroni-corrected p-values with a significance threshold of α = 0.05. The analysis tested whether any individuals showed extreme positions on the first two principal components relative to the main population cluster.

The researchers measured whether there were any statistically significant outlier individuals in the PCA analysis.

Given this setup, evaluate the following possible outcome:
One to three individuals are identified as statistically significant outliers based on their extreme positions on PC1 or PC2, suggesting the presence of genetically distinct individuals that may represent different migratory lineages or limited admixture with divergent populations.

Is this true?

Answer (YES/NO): YES